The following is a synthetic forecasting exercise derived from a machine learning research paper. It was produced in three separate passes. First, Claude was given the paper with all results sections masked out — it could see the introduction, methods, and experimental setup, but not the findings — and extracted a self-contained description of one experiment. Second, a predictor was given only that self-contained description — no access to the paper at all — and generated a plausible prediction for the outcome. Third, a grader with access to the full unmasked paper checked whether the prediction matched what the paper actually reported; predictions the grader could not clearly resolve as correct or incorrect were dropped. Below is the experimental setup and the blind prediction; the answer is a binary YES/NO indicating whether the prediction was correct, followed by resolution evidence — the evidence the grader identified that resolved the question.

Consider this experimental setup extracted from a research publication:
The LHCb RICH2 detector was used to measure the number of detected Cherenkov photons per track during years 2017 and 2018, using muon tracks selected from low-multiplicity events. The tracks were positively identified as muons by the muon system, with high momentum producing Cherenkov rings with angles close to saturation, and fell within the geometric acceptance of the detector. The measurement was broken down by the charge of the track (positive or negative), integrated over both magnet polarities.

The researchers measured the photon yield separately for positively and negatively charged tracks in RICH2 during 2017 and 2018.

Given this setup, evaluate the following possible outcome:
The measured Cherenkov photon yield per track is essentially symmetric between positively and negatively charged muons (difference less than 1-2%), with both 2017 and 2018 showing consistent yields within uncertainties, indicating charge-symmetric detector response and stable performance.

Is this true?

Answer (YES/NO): NO